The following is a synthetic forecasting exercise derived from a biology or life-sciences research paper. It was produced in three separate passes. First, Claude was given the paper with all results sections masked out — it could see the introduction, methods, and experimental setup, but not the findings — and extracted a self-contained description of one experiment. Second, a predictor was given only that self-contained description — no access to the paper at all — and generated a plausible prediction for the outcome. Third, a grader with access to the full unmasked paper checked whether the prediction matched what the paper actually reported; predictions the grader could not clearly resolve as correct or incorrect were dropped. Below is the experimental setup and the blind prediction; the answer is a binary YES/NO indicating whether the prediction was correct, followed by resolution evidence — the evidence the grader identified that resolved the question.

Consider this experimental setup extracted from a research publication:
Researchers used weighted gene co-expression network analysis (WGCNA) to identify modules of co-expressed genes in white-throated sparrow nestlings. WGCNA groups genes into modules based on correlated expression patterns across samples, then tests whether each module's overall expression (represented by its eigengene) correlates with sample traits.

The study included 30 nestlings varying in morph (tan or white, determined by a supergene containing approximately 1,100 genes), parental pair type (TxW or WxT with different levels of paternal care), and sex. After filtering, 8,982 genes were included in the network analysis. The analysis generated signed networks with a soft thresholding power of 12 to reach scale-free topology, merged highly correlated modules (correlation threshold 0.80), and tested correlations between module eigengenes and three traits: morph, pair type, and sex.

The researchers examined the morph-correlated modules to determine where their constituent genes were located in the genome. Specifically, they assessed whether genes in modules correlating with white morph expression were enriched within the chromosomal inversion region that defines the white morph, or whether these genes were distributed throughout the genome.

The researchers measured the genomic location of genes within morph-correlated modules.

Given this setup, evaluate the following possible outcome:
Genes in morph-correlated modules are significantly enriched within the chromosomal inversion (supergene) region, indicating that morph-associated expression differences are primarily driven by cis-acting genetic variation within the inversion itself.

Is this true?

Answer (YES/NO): YES